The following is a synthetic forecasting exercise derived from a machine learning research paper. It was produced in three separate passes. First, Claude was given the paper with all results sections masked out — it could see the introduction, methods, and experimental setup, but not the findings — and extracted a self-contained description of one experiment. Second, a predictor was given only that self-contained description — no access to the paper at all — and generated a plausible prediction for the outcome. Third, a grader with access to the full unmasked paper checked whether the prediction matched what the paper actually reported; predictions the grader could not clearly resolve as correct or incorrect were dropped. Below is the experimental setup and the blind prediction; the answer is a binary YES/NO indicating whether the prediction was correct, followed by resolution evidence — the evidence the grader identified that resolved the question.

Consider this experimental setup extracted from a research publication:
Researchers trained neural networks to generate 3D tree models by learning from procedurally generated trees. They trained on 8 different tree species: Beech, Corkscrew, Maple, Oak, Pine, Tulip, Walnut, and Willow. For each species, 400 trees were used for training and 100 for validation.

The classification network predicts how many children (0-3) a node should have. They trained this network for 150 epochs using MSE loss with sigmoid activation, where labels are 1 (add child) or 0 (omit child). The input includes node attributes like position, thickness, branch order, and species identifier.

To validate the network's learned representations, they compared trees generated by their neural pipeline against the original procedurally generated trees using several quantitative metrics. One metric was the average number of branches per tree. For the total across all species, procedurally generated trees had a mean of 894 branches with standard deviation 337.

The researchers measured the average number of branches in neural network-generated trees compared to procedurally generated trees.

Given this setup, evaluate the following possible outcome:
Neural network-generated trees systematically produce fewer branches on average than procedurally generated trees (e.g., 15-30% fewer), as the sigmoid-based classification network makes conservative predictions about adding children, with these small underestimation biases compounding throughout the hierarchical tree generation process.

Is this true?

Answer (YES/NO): NO